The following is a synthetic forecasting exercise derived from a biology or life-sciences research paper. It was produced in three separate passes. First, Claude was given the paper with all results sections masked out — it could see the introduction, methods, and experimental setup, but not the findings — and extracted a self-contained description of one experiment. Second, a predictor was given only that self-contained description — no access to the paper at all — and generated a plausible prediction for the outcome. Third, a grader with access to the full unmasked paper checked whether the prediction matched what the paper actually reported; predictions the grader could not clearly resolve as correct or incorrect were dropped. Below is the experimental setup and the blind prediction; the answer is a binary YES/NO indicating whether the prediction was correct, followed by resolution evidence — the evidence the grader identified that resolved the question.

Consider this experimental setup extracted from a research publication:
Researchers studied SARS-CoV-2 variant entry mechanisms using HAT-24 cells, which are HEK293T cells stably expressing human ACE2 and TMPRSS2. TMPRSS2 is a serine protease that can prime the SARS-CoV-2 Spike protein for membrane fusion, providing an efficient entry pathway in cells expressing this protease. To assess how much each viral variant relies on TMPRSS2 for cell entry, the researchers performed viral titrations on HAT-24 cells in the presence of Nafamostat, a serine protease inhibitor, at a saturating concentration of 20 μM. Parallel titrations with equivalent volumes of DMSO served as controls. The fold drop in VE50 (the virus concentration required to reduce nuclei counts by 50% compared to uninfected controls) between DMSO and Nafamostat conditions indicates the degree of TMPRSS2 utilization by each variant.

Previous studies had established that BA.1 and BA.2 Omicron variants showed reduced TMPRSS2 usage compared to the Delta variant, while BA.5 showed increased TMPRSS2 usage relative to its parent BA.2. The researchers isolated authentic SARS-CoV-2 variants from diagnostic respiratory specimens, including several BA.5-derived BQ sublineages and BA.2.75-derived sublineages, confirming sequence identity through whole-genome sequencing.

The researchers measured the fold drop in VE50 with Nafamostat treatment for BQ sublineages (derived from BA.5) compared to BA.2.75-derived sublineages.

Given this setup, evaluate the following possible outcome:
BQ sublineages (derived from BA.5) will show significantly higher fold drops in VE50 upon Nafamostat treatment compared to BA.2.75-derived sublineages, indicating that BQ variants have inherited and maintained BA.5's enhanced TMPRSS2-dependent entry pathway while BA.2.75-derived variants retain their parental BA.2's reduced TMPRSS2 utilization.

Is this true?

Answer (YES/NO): YES